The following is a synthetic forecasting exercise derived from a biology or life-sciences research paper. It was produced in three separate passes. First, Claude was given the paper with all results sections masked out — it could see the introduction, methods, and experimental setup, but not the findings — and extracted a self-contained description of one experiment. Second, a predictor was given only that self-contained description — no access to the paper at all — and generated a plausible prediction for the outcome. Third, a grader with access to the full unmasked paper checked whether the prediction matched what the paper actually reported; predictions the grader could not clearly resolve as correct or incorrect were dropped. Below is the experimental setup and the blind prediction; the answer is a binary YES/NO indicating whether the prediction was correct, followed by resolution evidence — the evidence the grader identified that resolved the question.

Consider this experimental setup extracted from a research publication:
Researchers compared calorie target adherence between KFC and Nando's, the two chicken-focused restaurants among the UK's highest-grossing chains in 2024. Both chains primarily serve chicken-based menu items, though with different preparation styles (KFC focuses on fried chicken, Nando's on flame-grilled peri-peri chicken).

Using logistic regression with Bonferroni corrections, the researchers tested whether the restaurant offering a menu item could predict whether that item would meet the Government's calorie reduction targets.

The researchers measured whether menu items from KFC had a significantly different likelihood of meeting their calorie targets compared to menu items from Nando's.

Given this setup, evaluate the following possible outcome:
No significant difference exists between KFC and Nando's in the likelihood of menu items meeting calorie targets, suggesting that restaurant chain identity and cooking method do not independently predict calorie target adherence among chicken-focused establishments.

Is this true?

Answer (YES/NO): NO